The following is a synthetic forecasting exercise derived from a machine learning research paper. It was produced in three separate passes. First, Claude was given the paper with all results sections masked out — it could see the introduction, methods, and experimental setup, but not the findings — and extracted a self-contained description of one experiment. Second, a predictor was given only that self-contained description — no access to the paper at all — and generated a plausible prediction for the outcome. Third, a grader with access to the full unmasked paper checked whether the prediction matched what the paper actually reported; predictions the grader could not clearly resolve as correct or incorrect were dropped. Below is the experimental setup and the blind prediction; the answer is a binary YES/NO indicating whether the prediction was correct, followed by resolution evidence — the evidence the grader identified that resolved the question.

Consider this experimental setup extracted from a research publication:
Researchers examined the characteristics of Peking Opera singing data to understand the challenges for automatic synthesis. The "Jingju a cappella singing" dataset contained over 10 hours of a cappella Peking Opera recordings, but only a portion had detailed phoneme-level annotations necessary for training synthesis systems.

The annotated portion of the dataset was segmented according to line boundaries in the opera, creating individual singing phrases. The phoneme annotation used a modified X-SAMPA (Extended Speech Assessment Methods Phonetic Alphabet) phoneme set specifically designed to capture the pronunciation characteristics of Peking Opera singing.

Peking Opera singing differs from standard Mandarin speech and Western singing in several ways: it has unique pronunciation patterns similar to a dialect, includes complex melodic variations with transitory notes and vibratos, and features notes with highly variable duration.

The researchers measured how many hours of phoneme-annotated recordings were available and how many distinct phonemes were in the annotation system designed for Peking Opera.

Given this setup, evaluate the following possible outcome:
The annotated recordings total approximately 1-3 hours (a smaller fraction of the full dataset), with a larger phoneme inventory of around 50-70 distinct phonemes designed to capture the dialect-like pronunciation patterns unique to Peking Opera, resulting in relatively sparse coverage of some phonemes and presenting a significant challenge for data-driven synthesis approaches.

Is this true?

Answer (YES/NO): YES